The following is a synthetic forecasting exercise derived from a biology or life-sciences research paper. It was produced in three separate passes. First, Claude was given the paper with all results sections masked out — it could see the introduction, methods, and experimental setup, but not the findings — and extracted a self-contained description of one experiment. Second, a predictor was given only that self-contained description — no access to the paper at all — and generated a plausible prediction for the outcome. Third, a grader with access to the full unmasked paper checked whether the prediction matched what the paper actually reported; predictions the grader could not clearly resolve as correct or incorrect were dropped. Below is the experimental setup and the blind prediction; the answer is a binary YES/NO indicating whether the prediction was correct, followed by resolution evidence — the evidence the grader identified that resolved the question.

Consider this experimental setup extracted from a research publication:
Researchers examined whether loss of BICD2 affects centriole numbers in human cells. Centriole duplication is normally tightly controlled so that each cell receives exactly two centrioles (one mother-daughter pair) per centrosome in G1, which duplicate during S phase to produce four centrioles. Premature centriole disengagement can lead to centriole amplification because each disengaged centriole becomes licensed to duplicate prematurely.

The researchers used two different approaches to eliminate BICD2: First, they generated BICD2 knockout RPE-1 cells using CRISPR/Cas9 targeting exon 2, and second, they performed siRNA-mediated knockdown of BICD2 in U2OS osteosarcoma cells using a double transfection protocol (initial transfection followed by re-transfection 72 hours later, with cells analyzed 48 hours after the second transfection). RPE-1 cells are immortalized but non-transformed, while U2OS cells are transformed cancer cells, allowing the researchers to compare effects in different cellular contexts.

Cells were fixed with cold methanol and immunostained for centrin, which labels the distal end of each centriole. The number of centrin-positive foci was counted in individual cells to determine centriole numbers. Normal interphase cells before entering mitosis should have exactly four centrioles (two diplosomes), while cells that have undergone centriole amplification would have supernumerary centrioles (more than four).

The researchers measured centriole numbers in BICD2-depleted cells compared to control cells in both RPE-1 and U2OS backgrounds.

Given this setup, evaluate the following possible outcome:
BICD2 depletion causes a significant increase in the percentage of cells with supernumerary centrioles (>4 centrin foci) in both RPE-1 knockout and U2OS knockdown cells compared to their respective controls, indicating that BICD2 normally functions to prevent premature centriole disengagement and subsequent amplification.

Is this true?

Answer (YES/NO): YES